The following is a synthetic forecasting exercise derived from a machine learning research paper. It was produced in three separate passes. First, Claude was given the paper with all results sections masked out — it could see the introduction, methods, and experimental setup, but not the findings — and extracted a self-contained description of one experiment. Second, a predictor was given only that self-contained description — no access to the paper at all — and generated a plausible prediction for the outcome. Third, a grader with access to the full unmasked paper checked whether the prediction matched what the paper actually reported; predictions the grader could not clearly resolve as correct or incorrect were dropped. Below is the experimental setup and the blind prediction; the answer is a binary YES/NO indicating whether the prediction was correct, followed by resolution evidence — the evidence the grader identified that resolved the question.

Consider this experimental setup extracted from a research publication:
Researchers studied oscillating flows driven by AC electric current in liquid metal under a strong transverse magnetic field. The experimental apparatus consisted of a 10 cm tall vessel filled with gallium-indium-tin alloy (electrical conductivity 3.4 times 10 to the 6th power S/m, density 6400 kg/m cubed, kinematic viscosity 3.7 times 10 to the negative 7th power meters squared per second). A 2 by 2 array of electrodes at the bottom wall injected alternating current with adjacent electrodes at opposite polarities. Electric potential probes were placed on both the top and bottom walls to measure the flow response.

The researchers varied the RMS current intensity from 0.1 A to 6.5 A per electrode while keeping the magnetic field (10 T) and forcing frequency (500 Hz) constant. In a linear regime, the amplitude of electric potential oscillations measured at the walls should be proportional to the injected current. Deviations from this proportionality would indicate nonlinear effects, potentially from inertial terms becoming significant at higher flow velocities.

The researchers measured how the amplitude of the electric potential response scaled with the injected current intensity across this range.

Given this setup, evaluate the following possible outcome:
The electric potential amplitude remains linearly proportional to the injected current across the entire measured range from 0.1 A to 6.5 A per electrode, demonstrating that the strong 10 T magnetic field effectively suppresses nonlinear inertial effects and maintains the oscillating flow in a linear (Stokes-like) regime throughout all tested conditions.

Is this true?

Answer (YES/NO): NO